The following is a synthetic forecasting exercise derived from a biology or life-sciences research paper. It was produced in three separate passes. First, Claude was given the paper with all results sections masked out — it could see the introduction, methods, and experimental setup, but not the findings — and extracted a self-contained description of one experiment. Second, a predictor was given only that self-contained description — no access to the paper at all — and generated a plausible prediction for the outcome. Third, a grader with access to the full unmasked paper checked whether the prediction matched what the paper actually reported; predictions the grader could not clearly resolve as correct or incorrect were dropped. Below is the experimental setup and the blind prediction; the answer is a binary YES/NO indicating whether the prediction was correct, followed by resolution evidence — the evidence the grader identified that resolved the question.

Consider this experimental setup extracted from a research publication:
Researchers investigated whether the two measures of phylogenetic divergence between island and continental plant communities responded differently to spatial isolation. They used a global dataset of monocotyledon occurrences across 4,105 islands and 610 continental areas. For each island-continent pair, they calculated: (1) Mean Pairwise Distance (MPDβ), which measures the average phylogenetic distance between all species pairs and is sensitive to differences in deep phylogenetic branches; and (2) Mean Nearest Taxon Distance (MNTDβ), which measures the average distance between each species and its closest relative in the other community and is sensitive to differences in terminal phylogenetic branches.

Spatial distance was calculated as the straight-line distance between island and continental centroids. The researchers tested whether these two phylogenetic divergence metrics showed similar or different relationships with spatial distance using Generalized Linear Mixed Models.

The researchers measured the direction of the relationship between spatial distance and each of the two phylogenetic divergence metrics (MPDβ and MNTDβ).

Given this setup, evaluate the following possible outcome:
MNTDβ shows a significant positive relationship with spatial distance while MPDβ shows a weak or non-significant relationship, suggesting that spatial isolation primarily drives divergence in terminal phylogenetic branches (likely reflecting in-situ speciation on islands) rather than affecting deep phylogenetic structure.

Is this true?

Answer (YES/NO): NO